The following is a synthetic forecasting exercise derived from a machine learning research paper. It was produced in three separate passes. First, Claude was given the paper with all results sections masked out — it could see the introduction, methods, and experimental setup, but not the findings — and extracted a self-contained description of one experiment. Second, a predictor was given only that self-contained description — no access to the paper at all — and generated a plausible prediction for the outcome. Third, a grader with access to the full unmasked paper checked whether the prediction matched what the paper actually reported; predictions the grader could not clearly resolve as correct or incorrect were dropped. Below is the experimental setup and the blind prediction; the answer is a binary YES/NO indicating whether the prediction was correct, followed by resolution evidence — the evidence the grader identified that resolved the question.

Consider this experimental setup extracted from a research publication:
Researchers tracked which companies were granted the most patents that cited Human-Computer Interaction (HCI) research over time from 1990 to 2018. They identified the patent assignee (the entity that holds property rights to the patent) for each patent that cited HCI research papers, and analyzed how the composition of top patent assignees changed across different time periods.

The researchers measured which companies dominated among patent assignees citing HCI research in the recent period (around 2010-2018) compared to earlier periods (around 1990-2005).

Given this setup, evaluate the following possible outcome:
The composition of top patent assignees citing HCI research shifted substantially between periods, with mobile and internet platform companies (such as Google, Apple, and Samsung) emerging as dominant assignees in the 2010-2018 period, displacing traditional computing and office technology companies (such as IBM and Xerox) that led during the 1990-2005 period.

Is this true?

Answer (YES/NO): NO